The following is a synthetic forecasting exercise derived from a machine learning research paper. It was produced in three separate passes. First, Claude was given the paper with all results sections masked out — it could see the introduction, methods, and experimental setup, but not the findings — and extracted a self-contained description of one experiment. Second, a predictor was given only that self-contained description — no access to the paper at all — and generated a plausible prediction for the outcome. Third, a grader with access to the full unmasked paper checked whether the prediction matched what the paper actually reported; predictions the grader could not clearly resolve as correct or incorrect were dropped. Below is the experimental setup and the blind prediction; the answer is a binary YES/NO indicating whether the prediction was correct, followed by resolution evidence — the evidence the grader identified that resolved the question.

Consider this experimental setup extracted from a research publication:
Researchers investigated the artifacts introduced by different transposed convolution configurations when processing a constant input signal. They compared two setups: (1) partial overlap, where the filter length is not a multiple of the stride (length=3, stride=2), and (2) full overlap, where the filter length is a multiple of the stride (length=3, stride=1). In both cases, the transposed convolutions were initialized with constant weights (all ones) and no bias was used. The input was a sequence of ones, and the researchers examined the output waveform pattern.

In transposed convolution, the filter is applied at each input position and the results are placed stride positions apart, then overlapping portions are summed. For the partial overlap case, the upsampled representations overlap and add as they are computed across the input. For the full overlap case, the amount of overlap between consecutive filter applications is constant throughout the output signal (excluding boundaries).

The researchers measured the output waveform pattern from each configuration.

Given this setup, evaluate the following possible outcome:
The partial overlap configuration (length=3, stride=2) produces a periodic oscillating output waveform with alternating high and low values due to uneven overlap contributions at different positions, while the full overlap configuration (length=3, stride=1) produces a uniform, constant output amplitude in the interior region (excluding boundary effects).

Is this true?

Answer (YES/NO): YES